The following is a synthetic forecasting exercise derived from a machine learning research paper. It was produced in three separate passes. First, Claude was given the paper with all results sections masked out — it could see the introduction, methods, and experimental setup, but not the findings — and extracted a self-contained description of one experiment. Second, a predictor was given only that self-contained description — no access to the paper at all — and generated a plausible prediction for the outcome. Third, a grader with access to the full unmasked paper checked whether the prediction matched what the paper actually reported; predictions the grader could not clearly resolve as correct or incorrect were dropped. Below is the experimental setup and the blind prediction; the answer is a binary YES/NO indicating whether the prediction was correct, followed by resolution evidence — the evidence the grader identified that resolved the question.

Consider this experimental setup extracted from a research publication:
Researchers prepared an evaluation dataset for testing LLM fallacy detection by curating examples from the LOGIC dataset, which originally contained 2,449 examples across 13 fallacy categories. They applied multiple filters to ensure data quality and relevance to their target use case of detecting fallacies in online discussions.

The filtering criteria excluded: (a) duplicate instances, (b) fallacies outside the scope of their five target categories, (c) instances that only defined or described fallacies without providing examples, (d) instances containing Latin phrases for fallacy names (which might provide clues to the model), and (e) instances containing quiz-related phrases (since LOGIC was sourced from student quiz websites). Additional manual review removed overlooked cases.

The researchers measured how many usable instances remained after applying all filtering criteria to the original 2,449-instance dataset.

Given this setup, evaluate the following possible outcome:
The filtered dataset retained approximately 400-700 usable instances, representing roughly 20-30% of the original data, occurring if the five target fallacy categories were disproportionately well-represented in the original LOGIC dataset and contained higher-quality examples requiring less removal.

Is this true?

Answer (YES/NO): YES